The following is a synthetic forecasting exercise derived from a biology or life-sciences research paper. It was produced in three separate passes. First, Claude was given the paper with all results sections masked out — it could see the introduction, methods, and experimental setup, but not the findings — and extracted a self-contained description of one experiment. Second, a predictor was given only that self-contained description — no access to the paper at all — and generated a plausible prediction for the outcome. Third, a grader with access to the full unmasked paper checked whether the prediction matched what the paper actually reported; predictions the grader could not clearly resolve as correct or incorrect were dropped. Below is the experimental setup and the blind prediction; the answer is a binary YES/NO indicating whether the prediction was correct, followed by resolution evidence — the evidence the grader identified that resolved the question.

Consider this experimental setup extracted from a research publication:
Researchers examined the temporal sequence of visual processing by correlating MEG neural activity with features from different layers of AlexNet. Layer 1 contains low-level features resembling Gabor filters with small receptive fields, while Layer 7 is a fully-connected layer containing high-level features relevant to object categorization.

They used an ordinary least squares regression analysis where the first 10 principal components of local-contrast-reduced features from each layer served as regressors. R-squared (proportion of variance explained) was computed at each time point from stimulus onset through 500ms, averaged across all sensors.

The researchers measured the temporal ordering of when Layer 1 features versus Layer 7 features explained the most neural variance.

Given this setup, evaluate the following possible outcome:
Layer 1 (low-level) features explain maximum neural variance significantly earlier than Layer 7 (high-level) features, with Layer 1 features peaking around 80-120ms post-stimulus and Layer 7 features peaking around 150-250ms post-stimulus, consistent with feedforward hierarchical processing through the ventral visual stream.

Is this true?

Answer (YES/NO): YES